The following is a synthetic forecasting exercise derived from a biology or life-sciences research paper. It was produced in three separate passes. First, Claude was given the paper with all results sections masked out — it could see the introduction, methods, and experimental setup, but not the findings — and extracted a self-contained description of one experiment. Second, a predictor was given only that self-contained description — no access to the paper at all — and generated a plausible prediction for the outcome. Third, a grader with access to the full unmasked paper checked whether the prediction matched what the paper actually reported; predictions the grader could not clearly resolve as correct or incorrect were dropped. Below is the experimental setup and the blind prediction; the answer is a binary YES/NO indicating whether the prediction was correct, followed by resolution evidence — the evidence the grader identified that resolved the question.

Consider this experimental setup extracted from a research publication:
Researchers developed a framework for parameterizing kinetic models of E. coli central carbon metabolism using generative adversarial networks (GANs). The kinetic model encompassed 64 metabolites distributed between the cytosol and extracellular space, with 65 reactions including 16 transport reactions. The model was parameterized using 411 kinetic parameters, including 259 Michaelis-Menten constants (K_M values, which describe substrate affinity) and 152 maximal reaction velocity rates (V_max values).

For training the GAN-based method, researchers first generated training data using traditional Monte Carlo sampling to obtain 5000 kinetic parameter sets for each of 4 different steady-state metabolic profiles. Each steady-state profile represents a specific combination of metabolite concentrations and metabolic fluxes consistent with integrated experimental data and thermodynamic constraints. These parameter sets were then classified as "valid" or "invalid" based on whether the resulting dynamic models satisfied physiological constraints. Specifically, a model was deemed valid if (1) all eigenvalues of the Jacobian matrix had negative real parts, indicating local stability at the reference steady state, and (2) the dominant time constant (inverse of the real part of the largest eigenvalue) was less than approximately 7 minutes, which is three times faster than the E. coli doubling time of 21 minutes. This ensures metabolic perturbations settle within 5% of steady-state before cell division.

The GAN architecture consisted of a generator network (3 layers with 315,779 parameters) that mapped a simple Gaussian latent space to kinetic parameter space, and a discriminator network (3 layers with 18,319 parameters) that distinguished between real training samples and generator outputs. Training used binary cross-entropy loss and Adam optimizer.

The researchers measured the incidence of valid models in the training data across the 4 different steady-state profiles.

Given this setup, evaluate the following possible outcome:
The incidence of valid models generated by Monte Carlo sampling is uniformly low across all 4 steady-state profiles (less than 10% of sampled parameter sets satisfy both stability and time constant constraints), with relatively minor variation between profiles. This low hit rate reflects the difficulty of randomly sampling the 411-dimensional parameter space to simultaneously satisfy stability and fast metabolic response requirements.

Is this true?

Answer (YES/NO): NO